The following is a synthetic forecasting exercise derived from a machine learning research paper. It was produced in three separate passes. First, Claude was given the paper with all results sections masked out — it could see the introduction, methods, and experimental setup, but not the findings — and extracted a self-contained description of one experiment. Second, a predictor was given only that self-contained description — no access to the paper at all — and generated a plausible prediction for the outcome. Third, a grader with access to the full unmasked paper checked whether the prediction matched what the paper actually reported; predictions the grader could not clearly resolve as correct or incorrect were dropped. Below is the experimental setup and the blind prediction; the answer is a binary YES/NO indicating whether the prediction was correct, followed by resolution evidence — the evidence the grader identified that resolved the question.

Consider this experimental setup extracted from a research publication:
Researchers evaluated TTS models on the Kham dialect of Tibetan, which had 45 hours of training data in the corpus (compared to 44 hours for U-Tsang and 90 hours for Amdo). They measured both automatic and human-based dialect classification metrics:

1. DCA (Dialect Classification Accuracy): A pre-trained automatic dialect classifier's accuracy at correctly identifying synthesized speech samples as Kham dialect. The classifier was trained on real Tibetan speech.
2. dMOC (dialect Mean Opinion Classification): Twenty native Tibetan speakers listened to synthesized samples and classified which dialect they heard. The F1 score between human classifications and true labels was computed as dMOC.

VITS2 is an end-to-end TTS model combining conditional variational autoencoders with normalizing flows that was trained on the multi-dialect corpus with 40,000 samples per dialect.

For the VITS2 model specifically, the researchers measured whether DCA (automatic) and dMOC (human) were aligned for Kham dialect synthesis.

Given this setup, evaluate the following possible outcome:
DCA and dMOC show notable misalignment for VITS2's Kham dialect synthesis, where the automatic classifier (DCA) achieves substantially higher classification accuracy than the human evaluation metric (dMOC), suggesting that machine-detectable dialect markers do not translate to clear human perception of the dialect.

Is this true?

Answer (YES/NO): NO